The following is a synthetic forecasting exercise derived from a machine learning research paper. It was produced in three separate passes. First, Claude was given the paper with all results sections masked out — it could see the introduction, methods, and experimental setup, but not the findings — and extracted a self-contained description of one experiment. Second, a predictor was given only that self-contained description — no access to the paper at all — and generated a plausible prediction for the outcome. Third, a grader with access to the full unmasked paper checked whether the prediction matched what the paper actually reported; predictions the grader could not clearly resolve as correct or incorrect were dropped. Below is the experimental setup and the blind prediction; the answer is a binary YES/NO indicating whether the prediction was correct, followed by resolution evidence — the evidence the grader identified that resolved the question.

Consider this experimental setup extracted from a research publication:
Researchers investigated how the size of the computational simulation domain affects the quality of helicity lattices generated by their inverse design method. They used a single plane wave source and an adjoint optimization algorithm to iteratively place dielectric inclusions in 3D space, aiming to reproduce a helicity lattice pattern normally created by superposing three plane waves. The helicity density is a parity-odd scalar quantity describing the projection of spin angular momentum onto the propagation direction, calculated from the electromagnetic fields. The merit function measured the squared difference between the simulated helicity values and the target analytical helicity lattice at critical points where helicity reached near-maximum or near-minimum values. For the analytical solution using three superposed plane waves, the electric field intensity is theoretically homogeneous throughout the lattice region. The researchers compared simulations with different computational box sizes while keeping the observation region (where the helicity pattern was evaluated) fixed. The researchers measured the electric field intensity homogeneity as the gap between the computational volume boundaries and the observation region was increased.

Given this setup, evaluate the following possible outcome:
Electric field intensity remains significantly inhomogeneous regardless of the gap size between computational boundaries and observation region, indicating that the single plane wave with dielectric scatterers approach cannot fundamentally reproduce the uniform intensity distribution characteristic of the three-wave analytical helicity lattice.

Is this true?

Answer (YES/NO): NO